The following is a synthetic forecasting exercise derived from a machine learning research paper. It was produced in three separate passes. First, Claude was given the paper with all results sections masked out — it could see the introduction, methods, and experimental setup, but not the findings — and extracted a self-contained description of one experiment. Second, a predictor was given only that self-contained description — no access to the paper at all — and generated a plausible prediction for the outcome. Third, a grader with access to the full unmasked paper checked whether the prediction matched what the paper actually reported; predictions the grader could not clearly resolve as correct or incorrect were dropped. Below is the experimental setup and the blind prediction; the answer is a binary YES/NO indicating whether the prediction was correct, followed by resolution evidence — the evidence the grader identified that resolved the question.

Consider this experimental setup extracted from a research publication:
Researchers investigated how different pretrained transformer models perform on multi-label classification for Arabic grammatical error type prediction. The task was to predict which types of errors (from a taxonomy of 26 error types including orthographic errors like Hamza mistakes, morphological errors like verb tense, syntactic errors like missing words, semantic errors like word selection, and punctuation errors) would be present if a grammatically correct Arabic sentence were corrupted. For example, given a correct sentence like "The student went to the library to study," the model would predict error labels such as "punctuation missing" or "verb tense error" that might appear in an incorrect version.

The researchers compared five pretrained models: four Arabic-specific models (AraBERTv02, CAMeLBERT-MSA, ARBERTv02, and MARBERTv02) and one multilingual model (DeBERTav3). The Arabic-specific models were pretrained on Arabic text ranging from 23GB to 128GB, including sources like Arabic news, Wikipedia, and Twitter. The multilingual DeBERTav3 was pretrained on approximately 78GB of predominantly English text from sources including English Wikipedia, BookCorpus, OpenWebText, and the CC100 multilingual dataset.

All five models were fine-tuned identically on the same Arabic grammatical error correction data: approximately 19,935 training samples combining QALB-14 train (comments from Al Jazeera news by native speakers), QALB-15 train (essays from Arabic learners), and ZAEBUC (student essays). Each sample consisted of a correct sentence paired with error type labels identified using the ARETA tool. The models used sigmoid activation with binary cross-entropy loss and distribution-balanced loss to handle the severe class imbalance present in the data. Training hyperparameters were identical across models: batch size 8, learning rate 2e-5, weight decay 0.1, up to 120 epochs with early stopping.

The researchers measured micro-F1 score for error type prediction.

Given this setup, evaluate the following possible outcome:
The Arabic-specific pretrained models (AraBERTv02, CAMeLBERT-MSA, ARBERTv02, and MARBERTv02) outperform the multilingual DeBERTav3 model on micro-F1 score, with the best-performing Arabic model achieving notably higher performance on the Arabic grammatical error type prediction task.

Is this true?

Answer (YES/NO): NO